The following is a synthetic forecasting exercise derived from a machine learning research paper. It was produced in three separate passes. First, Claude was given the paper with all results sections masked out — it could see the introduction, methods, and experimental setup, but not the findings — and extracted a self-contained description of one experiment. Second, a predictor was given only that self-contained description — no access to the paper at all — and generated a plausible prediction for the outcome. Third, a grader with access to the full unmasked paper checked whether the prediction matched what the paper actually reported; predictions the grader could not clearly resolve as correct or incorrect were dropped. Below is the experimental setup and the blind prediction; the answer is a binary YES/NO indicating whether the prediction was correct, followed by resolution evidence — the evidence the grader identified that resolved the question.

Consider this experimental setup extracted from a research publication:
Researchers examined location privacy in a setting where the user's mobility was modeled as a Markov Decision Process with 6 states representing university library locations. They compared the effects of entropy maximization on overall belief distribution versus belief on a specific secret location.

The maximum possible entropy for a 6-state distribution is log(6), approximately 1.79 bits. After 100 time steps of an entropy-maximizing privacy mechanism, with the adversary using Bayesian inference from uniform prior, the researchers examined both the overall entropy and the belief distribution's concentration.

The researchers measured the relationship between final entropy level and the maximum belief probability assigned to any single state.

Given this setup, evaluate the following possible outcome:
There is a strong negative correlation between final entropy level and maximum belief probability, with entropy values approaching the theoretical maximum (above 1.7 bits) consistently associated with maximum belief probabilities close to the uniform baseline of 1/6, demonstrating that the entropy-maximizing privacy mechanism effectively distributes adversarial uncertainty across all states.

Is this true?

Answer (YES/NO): NO